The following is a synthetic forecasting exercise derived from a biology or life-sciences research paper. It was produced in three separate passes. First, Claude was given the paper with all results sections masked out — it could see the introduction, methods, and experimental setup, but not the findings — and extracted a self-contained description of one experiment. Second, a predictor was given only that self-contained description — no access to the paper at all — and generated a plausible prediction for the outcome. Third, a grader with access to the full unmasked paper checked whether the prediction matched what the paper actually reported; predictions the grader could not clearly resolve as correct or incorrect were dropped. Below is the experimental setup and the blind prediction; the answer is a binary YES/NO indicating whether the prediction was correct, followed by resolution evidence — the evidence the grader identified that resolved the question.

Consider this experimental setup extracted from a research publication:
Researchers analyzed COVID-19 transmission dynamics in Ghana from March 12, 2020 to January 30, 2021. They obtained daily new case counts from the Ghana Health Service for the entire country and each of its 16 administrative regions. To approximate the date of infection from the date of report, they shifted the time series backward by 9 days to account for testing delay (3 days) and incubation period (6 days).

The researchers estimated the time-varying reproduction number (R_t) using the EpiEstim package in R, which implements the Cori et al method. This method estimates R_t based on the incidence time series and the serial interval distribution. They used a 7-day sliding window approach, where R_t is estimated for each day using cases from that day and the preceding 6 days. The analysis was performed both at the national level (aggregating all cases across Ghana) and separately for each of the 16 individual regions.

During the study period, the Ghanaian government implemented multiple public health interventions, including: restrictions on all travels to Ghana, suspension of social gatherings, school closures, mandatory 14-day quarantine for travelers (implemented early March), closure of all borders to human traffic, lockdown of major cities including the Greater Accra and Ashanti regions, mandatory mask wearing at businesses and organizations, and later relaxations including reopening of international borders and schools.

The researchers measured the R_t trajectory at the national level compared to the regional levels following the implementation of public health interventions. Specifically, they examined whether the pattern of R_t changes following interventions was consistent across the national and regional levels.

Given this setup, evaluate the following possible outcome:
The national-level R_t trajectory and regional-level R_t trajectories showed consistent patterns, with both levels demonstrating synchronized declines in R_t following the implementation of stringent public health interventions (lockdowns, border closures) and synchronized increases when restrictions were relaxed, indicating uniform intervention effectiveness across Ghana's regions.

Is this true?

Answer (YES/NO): NO